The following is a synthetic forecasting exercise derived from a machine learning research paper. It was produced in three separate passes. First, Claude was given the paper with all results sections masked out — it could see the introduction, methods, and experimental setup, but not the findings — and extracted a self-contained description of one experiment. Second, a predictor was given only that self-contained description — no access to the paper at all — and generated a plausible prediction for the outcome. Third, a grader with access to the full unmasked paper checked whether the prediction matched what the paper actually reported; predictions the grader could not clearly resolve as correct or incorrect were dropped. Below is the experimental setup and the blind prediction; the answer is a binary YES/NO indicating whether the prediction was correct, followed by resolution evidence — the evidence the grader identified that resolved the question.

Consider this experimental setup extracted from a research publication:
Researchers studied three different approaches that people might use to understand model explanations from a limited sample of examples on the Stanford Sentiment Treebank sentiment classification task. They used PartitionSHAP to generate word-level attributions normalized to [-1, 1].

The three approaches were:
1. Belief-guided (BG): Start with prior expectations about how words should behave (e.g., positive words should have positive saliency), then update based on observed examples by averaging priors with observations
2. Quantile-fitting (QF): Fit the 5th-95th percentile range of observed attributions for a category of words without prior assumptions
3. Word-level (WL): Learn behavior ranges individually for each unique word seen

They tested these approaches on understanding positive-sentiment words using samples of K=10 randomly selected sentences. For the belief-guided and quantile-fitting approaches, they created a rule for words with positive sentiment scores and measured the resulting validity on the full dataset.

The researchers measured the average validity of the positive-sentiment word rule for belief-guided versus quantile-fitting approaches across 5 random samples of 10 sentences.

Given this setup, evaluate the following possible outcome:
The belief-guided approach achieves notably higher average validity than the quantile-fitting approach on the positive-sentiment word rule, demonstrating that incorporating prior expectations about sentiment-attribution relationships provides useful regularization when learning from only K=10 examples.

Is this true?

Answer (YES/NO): NO